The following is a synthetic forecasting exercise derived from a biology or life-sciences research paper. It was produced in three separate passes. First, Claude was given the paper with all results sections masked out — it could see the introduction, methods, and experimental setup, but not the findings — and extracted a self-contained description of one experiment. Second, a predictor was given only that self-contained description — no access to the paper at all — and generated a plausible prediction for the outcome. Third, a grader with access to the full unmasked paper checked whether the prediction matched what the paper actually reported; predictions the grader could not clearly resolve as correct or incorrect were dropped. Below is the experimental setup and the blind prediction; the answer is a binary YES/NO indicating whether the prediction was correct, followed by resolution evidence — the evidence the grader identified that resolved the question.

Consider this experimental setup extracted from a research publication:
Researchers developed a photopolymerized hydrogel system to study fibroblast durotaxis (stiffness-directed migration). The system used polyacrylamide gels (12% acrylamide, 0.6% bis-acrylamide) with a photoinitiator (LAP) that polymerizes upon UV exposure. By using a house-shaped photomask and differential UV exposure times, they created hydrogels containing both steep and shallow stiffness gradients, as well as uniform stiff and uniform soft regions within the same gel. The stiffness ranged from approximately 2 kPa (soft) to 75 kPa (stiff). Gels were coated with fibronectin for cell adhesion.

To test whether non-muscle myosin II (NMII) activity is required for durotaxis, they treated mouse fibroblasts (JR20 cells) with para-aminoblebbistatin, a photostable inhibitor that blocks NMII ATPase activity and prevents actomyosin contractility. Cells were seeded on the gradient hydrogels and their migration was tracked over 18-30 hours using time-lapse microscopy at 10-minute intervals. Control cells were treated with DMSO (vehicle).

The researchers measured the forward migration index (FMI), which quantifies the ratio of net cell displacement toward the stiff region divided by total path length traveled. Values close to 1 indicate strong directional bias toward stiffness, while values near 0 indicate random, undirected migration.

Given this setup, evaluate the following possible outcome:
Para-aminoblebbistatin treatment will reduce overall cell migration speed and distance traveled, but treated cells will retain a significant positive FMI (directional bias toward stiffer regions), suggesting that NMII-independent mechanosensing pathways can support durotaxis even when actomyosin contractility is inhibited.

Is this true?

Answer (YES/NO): NO